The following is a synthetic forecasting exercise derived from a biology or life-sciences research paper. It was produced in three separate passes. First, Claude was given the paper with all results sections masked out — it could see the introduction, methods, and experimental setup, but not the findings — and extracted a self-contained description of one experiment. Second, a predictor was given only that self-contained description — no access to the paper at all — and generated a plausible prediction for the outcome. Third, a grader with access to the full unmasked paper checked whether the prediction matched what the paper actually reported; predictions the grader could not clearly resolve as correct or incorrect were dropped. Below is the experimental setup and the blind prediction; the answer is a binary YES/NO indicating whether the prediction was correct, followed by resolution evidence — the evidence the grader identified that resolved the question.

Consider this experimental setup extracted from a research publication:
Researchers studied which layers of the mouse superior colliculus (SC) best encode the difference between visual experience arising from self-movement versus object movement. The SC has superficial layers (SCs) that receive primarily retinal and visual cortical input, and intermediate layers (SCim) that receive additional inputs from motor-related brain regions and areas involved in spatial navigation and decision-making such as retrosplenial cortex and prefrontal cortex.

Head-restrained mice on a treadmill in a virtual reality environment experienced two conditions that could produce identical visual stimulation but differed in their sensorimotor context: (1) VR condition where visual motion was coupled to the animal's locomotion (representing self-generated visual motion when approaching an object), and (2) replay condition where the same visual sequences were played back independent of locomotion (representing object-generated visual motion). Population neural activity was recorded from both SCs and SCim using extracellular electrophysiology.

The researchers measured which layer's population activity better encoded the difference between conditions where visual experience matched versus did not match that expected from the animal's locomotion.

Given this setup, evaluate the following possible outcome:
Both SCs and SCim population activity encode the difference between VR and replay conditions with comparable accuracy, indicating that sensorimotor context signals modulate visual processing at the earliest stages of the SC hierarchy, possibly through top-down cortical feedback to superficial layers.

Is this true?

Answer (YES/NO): NO